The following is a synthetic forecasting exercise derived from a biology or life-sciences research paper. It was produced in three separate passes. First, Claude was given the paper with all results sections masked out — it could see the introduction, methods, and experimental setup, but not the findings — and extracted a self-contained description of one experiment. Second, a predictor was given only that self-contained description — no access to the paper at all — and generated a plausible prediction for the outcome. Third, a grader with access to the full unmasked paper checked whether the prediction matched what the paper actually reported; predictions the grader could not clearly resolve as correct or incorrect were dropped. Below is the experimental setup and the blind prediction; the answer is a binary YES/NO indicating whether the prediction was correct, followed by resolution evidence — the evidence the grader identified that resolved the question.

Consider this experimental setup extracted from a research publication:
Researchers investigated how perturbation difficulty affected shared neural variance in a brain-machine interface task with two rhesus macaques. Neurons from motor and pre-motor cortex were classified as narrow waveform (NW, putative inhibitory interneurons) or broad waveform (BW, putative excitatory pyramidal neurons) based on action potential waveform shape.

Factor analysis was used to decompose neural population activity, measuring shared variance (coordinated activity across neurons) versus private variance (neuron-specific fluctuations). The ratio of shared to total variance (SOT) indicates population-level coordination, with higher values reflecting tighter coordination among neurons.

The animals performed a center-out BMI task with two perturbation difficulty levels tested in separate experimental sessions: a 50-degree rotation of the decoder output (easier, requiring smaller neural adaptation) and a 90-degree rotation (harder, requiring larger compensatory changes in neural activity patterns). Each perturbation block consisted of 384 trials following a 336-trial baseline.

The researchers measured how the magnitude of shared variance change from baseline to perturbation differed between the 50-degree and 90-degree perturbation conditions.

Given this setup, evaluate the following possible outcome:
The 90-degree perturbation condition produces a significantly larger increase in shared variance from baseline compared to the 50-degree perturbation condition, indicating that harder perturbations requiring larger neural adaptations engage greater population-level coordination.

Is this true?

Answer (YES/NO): NO